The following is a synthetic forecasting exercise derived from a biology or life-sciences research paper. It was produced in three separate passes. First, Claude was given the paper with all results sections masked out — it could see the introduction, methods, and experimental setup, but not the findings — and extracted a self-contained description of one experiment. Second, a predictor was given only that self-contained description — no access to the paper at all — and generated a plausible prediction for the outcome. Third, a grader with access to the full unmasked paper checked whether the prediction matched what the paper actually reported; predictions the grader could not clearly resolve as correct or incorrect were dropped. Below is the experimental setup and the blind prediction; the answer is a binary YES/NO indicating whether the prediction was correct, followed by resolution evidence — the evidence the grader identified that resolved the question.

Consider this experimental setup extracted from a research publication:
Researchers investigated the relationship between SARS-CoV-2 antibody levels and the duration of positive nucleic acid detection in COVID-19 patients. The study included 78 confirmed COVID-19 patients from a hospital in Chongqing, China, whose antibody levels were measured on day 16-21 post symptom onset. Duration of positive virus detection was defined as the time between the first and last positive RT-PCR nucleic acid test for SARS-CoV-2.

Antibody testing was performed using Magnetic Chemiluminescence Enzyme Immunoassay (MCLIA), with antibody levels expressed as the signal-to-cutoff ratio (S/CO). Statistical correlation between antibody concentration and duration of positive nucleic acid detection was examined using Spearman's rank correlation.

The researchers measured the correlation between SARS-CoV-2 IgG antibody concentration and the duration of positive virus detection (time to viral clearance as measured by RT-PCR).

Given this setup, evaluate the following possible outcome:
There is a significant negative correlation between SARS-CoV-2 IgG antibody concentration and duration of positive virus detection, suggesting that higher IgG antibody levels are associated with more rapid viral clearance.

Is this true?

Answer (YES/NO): NO